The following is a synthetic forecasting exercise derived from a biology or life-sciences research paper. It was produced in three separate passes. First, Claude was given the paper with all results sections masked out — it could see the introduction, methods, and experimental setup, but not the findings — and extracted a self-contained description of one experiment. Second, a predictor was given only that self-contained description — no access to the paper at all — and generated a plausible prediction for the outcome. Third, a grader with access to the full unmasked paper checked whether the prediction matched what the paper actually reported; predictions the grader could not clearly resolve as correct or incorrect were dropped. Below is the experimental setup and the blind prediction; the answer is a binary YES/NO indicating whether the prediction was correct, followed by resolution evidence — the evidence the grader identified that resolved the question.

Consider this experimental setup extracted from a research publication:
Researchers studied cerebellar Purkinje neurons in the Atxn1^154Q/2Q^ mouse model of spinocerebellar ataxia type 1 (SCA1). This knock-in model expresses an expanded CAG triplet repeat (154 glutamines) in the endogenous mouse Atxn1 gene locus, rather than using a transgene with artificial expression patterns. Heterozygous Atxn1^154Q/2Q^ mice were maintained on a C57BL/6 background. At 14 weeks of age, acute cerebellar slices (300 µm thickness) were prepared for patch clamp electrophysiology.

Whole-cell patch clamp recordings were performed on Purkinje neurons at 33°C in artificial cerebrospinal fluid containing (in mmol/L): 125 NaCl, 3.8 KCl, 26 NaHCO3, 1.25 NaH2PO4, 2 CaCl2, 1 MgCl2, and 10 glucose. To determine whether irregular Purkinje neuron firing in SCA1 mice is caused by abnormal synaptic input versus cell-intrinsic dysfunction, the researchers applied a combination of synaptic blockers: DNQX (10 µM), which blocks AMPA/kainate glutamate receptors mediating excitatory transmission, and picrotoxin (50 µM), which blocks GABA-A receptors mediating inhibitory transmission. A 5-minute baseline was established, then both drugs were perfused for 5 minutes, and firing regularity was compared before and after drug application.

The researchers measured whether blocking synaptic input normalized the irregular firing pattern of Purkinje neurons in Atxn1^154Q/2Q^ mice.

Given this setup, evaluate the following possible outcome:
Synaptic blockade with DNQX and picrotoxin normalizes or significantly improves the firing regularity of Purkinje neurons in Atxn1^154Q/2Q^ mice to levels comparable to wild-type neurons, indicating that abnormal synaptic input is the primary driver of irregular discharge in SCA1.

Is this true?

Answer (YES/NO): NO